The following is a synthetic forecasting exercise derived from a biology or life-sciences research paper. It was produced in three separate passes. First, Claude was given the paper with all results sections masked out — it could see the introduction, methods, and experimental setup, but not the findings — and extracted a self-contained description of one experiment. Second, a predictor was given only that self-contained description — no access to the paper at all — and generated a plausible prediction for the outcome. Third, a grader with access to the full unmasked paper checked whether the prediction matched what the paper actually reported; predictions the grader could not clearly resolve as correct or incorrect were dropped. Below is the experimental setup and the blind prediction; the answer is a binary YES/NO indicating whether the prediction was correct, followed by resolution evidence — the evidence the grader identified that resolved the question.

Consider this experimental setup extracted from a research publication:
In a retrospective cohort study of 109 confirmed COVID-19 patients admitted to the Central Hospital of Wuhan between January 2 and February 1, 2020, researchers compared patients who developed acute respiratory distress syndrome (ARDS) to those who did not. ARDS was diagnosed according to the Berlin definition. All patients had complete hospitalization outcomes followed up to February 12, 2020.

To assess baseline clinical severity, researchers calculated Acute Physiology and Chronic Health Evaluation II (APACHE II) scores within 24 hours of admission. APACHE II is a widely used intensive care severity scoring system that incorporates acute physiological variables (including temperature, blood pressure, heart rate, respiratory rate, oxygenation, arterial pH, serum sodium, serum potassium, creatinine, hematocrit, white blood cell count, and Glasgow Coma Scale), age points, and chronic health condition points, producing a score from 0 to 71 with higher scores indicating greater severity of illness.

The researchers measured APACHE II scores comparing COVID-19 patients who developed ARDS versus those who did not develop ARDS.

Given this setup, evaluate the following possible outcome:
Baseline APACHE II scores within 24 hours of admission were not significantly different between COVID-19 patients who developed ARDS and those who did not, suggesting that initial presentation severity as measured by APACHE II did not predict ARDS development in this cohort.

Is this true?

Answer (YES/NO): NO